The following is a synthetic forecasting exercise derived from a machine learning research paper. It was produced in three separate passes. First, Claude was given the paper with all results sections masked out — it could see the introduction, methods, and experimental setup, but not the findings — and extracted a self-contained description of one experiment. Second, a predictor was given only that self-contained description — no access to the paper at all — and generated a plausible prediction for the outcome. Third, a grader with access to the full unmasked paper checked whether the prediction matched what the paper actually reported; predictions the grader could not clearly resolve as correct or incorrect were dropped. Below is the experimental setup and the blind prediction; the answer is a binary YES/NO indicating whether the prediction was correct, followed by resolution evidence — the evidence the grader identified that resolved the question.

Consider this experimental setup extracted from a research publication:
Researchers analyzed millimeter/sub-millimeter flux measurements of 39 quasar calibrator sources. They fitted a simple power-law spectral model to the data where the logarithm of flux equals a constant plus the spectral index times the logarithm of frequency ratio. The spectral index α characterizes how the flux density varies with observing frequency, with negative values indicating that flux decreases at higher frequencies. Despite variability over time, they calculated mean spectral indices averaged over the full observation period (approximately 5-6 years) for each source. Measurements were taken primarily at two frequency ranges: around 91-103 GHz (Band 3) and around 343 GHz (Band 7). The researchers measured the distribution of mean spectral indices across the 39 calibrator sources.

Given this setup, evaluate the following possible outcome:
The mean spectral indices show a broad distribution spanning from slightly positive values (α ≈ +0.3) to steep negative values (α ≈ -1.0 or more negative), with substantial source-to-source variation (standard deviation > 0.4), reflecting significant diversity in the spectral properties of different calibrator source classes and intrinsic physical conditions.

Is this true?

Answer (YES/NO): NO